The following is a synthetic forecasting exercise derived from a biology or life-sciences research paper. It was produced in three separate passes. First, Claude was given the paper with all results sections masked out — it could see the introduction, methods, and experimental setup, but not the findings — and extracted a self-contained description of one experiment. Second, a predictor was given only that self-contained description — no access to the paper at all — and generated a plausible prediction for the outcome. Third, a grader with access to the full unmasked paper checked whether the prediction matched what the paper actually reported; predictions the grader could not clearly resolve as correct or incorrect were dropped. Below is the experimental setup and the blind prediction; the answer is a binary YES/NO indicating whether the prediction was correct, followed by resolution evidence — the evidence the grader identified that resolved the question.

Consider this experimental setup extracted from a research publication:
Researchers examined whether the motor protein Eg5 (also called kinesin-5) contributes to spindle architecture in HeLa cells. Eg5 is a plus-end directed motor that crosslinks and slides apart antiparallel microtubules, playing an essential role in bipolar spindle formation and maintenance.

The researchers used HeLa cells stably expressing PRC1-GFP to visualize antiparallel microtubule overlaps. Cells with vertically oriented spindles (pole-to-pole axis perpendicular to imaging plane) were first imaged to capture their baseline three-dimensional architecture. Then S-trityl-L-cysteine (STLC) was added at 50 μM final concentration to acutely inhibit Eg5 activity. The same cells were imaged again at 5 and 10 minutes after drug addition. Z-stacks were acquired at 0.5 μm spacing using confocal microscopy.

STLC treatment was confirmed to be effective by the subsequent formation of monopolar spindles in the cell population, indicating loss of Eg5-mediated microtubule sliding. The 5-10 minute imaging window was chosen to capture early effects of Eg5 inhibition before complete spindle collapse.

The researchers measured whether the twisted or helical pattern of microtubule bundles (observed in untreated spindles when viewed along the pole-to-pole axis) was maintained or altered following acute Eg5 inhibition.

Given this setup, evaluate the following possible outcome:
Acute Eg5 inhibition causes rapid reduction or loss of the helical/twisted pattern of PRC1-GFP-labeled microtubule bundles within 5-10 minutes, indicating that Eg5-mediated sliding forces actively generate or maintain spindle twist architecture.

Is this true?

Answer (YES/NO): YES